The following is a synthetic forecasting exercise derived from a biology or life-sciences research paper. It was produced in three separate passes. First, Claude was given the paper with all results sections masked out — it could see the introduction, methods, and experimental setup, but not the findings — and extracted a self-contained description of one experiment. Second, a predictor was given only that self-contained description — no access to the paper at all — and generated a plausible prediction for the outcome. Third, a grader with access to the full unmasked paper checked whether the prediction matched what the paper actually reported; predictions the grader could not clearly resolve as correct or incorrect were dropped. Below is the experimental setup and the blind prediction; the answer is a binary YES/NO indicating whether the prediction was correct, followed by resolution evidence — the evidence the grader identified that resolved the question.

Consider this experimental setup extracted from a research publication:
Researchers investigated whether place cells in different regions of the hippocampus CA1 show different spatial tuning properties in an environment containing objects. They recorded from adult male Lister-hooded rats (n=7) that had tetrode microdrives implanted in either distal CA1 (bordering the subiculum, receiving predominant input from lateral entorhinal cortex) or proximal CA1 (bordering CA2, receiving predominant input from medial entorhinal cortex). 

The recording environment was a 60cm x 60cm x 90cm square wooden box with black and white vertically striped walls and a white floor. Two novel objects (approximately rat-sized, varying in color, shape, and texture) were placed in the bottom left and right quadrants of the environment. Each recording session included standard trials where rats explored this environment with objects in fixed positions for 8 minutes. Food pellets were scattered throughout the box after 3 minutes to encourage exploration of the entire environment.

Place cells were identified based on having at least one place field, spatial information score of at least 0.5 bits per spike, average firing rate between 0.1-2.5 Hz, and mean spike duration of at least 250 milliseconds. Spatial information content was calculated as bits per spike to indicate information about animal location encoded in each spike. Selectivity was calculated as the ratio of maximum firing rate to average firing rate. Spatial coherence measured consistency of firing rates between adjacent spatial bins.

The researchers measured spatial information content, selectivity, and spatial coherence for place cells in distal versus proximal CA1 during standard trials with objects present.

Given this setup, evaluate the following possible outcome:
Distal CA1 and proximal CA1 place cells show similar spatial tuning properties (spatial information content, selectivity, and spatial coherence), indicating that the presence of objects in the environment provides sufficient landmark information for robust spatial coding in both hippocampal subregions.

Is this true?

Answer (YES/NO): NO